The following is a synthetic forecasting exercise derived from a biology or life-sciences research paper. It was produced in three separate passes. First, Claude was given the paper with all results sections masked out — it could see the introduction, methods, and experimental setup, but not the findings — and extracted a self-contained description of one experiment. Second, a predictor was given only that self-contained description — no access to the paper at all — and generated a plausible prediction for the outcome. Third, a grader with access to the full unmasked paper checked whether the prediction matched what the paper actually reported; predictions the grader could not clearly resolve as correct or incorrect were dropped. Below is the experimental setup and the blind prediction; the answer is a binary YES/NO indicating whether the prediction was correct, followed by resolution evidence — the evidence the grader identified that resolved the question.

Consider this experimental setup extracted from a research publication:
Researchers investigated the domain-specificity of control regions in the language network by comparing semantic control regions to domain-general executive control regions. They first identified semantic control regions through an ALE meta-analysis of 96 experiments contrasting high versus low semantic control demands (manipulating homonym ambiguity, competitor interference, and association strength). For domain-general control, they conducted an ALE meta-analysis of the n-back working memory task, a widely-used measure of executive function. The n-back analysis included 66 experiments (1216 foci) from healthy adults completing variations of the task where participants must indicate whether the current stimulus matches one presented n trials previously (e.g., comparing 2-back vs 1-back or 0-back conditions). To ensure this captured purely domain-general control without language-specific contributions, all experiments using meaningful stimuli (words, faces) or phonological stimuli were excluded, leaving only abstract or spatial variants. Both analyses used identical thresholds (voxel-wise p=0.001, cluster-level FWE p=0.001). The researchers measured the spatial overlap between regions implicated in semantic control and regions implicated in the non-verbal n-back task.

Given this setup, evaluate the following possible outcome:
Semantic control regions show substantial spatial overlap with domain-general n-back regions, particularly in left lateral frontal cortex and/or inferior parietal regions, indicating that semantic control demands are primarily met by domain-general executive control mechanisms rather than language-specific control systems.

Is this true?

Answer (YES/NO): NO